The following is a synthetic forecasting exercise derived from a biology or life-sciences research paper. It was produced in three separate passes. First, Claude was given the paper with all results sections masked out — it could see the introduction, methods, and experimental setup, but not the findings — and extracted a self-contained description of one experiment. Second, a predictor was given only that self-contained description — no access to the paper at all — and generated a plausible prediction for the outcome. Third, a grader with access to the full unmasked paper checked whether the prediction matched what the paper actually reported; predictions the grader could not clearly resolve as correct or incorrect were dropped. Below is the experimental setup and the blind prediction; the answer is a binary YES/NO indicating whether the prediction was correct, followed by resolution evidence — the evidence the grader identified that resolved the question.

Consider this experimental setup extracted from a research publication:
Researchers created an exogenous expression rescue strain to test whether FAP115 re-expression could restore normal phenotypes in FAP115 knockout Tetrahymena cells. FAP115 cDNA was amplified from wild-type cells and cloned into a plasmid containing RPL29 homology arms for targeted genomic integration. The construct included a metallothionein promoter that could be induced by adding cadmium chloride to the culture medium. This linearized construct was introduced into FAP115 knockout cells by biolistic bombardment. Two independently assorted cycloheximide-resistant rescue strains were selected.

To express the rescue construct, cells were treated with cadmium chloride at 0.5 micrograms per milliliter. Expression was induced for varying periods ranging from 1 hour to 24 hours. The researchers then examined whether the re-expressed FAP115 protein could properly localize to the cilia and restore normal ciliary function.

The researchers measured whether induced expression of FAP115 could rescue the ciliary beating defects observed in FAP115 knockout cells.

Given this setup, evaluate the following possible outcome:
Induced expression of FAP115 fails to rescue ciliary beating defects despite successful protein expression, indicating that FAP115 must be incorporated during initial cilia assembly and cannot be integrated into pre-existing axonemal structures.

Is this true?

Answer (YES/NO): NO